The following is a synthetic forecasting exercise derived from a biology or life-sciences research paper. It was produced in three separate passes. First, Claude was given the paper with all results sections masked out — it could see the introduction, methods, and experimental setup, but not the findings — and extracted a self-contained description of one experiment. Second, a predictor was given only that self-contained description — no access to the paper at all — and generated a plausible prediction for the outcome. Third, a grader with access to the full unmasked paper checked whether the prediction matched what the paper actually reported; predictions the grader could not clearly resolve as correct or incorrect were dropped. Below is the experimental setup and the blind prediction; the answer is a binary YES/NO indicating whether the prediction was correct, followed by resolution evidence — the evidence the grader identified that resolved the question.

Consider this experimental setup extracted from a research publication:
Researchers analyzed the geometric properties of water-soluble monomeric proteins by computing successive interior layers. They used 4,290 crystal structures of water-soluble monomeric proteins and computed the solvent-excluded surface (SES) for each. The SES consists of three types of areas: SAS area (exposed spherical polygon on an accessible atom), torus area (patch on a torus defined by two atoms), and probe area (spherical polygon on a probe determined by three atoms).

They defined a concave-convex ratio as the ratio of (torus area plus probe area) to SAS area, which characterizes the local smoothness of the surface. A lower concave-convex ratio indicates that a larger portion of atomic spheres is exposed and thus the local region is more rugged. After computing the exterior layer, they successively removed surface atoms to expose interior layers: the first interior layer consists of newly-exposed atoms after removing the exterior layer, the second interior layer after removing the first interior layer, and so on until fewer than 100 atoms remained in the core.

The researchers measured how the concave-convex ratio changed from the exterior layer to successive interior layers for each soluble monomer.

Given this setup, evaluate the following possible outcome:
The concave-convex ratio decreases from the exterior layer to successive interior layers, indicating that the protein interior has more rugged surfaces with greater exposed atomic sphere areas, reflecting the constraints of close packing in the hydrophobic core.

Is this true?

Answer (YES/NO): YES